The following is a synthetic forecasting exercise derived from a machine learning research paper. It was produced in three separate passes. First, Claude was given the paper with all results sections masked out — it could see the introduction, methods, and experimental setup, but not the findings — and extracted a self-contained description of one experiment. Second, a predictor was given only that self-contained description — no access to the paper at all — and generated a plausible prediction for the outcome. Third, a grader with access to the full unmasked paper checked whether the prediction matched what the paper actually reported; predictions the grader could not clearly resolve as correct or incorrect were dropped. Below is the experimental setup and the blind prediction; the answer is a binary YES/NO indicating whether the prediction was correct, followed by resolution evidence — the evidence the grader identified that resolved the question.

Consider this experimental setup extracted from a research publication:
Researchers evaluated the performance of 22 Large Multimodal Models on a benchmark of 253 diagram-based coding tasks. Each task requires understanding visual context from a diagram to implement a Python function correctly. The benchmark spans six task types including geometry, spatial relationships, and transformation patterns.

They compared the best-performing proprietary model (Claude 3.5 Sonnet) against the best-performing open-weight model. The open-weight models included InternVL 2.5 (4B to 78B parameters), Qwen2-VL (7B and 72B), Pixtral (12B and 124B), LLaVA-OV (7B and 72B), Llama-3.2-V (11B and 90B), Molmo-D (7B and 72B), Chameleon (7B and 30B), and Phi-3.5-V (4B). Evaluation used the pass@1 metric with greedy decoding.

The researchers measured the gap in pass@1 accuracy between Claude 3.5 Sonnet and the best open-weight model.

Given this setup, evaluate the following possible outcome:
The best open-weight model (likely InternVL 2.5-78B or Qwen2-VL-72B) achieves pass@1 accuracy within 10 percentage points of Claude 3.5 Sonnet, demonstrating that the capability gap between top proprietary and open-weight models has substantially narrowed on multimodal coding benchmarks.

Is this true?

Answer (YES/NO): NO